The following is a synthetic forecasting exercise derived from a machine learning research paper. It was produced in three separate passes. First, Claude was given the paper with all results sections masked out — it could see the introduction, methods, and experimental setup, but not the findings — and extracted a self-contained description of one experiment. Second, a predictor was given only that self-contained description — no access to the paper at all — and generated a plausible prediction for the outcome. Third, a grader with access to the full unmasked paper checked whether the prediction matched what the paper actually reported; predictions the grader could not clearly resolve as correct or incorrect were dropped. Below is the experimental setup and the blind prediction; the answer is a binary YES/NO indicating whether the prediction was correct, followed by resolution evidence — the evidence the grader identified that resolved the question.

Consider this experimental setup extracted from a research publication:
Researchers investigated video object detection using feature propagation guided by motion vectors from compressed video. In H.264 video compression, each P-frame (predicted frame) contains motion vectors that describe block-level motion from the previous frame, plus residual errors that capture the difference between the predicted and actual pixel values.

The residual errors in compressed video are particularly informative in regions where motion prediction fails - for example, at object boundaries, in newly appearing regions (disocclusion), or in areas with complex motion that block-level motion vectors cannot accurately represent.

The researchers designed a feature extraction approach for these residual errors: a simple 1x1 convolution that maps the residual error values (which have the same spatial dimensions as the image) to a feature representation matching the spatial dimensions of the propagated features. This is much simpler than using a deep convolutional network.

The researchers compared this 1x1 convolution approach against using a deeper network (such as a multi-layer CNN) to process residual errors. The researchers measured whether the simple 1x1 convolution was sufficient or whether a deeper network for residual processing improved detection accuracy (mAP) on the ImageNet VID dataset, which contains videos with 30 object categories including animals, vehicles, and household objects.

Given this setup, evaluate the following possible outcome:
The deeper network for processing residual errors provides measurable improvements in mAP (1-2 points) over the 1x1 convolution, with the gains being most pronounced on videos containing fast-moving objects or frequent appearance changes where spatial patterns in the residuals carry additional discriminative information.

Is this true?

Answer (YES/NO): NO